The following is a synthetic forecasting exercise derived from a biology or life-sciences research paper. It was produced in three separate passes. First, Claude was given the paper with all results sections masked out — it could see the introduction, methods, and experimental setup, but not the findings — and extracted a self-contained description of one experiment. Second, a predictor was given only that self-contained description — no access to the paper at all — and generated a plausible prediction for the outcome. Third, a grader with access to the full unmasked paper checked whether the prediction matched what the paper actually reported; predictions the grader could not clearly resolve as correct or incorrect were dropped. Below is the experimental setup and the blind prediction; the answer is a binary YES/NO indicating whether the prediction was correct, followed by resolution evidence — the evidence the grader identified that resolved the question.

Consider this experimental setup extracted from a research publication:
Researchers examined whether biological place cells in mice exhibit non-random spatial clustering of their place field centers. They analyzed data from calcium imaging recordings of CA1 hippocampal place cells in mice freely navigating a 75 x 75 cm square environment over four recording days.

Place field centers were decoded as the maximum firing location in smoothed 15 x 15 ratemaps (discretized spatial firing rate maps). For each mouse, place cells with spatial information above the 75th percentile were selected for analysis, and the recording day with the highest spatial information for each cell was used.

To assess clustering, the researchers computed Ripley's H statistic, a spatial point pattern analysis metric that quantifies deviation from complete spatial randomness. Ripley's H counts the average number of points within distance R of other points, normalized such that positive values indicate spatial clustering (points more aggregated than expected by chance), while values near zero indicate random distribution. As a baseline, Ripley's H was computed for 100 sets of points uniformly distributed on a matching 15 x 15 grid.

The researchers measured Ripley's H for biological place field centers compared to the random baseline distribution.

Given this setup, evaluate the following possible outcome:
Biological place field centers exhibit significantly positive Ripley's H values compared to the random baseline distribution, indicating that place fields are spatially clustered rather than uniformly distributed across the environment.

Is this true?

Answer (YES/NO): YES